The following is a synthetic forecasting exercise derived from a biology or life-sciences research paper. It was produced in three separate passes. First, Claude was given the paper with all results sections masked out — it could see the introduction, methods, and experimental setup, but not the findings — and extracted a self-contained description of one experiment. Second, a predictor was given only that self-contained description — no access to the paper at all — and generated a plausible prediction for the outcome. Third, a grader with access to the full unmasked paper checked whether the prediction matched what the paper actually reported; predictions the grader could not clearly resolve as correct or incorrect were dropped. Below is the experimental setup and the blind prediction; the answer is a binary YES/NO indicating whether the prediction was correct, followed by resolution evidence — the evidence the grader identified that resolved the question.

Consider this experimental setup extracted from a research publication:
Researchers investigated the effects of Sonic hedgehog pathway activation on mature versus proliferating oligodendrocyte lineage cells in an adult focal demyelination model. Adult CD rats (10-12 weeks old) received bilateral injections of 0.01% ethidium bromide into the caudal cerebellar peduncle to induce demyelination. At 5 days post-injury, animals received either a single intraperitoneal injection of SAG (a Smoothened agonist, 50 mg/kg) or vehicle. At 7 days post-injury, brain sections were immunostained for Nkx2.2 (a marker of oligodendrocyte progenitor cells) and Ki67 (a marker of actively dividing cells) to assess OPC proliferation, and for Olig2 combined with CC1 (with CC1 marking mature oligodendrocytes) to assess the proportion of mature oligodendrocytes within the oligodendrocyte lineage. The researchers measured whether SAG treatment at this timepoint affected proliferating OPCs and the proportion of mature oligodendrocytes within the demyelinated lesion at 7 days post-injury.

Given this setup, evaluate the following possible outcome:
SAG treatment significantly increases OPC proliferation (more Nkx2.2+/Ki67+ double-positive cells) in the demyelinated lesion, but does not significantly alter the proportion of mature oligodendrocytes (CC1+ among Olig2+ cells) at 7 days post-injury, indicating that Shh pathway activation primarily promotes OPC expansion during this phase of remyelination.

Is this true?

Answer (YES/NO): NO